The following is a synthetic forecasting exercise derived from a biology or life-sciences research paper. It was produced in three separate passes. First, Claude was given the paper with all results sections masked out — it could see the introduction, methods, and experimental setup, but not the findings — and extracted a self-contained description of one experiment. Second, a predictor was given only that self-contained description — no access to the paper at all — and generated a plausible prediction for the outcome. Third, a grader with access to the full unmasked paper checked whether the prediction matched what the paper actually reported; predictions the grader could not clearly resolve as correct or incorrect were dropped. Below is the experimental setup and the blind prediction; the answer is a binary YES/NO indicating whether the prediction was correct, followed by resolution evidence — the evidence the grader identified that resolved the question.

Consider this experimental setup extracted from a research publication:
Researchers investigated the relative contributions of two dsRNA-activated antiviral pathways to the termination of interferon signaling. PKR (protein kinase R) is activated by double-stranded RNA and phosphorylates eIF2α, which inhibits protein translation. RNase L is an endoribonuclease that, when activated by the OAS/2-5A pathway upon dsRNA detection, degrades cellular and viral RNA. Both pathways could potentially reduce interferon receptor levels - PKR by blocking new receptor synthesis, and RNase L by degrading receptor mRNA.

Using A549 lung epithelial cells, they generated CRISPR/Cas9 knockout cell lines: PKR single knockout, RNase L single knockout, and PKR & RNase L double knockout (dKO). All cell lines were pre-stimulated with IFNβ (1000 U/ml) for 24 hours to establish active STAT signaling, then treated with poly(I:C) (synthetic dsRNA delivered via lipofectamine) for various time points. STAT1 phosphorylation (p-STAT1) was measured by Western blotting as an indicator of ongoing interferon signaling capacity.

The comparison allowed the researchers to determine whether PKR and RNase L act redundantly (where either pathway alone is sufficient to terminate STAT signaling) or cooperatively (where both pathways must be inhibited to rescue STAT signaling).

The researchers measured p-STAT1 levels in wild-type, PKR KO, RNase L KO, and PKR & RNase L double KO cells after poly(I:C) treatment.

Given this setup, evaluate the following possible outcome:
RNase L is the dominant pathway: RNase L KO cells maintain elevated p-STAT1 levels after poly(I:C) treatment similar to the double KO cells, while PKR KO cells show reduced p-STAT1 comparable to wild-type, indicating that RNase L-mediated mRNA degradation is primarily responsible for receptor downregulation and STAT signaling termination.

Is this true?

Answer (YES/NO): NO